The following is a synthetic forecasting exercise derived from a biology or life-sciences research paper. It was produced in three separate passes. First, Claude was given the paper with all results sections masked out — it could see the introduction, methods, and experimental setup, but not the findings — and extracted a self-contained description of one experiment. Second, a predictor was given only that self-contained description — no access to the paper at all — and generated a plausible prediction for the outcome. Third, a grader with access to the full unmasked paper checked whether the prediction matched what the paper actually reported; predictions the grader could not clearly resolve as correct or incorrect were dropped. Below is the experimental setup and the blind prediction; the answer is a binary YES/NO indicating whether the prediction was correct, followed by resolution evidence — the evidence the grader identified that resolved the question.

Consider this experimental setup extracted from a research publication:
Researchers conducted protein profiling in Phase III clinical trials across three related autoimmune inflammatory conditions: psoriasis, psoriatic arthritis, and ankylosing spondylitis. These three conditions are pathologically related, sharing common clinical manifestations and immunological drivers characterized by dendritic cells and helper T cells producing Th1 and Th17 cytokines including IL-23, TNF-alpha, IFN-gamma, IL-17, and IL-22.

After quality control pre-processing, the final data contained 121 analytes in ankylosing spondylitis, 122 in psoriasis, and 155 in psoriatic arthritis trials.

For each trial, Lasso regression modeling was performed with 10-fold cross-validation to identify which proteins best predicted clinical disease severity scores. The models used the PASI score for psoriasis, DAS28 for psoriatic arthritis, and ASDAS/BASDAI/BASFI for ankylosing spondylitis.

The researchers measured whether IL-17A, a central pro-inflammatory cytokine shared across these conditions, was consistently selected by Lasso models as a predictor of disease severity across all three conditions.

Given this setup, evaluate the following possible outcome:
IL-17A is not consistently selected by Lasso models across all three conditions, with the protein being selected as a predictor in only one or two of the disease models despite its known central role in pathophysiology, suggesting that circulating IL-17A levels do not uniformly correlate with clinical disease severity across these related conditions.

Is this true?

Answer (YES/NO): YES